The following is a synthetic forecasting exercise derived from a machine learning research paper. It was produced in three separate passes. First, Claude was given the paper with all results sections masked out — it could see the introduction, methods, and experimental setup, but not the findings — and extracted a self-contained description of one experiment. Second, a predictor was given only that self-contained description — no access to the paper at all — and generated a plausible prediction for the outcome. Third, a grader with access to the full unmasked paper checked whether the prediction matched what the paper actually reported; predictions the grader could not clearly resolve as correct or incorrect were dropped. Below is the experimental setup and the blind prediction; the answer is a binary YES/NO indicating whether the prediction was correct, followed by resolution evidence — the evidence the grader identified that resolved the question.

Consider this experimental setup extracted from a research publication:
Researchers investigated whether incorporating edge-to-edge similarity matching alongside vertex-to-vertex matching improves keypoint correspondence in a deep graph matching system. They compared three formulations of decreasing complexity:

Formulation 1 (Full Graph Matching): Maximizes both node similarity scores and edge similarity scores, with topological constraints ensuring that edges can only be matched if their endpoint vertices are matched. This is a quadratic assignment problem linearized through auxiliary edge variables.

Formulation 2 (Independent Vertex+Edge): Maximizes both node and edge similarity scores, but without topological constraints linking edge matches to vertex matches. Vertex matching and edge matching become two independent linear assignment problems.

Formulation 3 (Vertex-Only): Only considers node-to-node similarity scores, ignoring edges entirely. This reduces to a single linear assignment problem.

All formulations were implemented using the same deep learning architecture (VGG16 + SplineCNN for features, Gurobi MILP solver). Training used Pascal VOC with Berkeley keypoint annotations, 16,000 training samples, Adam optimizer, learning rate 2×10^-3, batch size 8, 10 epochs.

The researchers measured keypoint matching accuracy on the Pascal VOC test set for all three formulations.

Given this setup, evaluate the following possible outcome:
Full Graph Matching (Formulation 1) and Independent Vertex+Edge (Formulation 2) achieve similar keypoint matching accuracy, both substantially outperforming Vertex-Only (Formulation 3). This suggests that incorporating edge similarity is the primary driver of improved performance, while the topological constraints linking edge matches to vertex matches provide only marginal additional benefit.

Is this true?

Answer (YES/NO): NO